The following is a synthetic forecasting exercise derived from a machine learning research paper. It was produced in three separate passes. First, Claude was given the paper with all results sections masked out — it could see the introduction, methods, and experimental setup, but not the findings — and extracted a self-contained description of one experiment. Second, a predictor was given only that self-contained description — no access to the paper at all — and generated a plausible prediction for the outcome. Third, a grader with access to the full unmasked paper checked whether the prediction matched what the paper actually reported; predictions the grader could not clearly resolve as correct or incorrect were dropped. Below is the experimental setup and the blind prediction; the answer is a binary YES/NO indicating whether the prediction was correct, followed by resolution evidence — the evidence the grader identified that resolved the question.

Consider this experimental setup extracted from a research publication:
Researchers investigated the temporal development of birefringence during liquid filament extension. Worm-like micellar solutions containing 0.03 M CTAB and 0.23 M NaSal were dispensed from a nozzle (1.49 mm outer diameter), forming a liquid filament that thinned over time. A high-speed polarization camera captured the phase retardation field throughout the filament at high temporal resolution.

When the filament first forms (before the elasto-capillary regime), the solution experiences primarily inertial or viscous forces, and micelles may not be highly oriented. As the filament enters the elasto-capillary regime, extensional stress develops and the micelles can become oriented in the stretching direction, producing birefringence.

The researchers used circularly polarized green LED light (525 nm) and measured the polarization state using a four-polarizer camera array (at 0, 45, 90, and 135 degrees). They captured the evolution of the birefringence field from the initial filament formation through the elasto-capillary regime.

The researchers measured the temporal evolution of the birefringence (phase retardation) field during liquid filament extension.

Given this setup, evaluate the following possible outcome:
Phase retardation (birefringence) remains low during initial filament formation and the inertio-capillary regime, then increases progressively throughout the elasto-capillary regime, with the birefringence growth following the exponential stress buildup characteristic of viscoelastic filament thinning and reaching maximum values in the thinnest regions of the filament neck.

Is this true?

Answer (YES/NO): NO